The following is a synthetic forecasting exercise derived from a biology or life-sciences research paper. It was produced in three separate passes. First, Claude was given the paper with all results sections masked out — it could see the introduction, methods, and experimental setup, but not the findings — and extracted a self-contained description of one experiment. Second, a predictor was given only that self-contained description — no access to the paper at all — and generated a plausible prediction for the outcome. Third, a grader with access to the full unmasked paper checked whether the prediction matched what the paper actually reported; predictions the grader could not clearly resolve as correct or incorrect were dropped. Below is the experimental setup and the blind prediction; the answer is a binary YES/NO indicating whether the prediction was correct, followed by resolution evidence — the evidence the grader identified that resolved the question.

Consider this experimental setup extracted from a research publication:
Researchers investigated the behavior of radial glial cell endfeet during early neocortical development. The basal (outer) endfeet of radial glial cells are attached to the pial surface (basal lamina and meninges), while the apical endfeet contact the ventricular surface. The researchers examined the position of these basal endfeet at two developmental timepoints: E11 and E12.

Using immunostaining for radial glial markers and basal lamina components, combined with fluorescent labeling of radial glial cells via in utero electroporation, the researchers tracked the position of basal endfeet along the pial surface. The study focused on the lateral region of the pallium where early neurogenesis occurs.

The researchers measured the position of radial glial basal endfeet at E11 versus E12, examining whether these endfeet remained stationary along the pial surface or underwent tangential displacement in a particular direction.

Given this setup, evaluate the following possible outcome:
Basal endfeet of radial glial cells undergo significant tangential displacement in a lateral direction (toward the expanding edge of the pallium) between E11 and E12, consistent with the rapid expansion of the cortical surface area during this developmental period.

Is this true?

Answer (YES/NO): NO